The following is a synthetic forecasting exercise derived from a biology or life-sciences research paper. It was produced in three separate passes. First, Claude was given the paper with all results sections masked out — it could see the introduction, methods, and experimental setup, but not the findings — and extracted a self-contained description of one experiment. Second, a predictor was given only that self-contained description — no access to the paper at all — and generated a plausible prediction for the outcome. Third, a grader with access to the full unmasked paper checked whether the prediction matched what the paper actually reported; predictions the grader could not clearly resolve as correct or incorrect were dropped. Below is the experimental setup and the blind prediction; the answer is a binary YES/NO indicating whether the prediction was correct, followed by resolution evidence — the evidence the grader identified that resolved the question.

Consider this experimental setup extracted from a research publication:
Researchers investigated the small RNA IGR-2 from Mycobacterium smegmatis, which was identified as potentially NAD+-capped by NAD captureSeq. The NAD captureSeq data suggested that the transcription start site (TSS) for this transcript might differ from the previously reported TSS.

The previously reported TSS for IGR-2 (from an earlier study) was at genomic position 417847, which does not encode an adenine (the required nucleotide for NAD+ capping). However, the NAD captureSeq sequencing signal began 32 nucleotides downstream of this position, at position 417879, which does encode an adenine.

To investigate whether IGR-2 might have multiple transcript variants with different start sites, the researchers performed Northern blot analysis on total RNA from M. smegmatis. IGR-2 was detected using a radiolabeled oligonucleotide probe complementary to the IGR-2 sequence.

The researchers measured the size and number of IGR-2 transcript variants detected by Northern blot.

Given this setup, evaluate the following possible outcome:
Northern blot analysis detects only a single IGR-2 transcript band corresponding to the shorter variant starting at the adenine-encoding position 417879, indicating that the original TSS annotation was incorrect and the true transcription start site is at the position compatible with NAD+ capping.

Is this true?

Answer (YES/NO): NO